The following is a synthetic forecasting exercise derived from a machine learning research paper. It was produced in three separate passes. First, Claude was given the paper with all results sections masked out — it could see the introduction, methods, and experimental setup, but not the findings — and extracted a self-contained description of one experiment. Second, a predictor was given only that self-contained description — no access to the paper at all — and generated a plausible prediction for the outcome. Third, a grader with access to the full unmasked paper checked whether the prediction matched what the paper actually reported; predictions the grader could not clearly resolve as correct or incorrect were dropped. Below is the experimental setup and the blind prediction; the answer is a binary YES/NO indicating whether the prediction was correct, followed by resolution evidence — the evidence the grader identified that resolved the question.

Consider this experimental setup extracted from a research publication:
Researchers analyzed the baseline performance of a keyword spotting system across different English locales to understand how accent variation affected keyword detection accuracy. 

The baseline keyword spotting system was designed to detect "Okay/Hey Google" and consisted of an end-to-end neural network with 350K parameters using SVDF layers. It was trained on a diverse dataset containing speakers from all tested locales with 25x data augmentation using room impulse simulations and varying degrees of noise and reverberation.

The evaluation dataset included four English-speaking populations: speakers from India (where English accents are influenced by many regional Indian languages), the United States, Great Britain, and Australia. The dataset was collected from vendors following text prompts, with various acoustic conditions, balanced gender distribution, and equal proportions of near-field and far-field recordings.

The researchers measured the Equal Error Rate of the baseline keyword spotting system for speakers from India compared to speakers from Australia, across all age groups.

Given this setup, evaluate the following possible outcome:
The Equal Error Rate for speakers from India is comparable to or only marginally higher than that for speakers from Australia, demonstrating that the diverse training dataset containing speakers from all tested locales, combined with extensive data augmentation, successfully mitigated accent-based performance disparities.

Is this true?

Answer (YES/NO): NO